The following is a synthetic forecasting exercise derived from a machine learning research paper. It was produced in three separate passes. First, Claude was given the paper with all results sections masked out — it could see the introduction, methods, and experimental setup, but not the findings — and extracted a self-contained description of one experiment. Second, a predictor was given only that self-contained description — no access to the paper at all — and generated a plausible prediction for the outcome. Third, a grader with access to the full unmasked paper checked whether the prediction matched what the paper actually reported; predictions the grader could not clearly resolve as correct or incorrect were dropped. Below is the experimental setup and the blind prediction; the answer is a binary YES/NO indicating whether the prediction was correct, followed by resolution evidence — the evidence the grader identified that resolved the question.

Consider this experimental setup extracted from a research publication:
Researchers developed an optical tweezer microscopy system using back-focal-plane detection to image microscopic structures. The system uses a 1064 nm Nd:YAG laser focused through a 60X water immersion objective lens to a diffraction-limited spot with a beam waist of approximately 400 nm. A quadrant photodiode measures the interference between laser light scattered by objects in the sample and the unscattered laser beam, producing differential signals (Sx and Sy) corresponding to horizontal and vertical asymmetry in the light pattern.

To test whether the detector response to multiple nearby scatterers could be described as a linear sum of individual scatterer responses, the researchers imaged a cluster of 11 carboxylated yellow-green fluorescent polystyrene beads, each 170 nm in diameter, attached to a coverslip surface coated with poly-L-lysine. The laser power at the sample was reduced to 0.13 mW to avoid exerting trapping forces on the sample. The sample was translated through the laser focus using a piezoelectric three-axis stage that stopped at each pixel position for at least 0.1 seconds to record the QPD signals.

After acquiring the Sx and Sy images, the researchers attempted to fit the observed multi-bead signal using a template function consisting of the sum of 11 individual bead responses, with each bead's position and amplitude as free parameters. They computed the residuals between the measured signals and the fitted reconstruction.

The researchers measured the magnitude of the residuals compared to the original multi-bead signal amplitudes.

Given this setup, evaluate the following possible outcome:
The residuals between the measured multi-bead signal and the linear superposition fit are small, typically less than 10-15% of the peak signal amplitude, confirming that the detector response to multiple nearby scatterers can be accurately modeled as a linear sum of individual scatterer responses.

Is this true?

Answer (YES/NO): YES